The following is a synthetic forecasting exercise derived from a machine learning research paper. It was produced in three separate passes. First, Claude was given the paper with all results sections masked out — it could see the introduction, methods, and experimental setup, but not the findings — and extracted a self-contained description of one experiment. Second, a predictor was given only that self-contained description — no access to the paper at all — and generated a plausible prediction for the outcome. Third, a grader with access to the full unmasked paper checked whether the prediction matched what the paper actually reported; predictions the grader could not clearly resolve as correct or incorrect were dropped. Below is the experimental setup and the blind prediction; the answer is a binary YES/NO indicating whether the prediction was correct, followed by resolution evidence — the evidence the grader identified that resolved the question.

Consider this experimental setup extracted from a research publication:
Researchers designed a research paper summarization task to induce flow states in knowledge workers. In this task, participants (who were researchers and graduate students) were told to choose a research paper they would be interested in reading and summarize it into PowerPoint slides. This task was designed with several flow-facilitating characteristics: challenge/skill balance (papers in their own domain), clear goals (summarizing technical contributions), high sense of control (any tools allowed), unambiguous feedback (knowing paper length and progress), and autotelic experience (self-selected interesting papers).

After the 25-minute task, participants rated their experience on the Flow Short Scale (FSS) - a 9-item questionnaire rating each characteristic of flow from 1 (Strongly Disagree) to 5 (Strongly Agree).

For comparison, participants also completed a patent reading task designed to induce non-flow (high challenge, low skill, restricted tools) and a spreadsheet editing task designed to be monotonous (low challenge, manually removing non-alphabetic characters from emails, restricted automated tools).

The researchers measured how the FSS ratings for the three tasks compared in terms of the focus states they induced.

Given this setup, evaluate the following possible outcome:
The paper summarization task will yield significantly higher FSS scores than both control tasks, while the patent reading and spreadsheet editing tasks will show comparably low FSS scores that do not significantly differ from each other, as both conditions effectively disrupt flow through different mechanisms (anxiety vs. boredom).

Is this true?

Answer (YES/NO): NO